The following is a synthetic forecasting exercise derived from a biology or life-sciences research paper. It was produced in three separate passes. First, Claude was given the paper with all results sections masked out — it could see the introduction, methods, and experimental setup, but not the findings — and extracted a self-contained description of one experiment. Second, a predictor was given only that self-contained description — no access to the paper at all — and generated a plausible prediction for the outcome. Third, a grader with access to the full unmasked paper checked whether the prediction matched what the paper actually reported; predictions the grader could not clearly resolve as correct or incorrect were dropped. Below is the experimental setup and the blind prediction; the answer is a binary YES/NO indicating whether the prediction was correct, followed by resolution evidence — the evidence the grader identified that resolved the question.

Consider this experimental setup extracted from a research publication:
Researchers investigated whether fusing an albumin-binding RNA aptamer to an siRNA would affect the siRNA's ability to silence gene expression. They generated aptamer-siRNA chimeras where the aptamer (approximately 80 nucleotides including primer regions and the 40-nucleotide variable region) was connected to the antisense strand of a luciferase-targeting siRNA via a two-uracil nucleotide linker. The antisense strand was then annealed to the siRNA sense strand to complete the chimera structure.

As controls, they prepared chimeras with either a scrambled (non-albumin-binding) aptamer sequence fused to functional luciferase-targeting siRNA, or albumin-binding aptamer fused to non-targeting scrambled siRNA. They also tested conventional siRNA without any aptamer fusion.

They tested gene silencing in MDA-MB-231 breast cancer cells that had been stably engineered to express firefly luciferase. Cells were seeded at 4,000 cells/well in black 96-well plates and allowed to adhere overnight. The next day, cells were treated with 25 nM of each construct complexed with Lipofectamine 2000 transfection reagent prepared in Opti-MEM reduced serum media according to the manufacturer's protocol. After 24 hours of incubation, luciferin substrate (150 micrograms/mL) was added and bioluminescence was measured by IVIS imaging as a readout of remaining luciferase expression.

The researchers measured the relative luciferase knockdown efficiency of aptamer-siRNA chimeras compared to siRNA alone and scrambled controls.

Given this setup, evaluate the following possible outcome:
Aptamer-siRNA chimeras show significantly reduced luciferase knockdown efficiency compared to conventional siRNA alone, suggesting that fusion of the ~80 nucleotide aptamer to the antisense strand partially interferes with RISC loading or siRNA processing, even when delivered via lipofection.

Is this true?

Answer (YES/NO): NO